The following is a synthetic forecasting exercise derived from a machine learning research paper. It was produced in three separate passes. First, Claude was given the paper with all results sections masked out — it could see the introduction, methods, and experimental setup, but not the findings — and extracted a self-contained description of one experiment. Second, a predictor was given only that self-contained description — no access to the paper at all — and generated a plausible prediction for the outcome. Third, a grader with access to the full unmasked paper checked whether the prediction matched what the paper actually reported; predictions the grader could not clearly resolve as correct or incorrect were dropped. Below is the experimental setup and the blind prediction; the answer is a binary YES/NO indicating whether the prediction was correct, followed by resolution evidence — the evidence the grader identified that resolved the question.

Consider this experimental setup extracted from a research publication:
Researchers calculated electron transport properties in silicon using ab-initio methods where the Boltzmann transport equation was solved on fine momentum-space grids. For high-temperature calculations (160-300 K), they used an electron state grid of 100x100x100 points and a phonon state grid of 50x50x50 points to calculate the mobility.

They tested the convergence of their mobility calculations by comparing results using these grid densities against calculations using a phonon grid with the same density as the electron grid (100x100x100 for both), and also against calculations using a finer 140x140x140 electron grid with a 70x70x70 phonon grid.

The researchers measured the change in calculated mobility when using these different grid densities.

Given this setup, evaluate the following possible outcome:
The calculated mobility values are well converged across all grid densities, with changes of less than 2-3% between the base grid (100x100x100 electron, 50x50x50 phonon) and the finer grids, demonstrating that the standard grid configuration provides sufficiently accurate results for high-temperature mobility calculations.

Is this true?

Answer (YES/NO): NO